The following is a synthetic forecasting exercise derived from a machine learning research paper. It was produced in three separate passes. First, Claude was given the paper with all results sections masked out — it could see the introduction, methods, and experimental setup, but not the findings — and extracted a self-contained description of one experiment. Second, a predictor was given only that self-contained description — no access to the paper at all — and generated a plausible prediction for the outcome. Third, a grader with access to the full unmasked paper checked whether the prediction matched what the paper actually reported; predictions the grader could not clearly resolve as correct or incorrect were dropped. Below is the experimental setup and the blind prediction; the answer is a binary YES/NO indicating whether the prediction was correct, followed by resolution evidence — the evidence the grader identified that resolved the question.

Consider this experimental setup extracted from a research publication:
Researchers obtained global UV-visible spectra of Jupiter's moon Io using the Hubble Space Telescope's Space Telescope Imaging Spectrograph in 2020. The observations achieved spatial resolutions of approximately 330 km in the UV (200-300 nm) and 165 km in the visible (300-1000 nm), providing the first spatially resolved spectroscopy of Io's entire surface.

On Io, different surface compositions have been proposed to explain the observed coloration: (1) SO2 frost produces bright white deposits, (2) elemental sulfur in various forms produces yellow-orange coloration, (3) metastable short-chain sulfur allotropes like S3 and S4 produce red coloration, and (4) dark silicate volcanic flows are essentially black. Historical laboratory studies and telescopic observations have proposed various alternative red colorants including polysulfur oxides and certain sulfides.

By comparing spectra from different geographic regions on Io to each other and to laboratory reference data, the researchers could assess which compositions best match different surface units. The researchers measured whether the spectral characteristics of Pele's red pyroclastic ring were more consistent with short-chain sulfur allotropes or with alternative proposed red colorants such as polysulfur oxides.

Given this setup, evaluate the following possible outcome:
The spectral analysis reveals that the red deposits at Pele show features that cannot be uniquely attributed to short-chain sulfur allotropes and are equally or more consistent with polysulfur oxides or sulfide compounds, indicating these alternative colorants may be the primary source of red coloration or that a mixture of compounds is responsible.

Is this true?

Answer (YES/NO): NO